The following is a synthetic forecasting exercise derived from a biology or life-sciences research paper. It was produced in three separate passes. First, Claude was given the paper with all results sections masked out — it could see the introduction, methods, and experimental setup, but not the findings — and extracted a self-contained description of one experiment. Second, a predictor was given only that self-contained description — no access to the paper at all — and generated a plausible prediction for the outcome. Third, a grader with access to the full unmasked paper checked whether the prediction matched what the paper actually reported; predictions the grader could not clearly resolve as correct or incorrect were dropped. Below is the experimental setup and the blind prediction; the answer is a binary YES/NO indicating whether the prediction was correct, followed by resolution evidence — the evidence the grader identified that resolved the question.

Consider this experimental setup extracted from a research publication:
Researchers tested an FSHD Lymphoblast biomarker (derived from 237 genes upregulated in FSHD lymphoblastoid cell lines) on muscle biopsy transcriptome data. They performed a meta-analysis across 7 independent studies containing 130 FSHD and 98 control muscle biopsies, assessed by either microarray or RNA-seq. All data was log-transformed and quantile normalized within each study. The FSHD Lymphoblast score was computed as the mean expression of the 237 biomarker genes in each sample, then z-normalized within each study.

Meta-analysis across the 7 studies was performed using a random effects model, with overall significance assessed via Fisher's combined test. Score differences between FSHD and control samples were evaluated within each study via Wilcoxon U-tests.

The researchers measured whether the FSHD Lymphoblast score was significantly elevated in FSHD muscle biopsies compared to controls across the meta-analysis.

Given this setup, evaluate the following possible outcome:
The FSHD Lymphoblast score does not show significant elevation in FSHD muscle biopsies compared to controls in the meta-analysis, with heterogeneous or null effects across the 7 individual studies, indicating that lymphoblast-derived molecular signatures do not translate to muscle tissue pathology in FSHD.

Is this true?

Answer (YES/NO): NO